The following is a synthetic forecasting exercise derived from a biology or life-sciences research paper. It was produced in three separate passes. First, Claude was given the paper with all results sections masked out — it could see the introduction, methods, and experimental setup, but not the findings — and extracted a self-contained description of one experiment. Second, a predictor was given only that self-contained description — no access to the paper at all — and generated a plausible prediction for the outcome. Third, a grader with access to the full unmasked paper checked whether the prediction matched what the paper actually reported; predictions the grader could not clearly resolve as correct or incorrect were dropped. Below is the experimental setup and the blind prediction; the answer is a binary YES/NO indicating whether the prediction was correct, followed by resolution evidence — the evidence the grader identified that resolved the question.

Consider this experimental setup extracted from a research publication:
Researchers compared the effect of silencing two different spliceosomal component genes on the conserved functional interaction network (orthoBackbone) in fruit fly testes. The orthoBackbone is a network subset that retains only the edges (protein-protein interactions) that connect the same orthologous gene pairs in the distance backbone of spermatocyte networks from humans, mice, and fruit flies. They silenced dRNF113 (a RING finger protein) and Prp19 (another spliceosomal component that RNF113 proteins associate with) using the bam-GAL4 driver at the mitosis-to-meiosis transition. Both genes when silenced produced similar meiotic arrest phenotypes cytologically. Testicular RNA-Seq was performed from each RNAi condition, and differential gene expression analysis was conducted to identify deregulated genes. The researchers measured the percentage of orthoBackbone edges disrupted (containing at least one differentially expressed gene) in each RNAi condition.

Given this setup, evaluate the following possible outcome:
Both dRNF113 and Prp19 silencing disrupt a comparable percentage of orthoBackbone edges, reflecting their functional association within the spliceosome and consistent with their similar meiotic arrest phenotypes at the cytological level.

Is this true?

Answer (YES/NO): NO